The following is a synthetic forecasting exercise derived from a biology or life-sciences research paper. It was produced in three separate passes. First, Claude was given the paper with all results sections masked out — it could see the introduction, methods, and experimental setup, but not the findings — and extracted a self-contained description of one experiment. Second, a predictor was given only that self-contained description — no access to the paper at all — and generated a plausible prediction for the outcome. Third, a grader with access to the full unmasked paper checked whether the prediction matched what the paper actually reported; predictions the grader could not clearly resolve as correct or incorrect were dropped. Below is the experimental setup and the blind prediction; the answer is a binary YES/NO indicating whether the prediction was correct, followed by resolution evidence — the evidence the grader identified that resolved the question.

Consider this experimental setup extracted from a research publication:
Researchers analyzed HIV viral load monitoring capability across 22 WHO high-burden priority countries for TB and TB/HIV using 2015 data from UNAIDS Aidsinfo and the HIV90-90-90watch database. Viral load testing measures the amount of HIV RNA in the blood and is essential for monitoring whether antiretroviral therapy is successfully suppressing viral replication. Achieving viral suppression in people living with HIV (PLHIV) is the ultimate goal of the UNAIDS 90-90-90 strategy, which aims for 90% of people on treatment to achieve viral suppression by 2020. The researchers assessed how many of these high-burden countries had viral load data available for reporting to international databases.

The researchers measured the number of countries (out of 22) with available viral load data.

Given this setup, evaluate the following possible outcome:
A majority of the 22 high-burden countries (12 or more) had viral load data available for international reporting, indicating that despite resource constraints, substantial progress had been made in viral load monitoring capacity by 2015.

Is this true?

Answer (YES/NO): NO